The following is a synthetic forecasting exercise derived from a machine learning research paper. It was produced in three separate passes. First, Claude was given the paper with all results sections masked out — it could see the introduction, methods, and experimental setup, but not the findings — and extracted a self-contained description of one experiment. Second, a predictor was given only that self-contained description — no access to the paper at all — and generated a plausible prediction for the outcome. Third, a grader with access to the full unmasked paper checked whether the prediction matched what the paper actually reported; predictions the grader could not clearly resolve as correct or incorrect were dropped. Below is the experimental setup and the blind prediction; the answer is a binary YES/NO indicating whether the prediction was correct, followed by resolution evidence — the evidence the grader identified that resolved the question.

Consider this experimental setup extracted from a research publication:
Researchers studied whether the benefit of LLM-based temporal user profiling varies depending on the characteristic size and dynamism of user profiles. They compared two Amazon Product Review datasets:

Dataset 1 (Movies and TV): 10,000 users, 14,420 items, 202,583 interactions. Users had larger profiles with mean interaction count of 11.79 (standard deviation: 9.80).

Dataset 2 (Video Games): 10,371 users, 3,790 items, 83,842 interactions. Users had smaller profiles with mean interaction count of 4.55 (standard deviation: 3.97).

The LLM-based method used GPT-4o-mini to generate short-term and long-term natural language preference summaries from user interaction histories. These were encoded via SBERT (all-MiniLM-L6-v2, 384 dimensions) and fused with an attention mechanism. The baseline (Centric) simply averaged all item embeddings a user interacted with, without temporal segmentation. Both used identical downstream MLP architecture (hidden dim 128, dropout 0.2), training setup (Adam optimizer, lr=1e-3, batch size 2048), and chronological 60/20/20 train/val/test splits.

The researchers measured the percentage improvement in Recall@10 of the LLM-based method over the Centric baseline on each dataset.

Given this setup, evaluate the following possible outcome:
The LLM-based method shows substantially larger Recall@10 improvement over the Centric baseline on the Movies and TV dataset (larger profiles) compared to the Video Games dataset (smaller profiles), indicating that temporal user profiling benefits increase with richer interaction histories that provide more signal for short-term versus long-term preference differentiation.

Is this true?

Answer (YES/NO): YES